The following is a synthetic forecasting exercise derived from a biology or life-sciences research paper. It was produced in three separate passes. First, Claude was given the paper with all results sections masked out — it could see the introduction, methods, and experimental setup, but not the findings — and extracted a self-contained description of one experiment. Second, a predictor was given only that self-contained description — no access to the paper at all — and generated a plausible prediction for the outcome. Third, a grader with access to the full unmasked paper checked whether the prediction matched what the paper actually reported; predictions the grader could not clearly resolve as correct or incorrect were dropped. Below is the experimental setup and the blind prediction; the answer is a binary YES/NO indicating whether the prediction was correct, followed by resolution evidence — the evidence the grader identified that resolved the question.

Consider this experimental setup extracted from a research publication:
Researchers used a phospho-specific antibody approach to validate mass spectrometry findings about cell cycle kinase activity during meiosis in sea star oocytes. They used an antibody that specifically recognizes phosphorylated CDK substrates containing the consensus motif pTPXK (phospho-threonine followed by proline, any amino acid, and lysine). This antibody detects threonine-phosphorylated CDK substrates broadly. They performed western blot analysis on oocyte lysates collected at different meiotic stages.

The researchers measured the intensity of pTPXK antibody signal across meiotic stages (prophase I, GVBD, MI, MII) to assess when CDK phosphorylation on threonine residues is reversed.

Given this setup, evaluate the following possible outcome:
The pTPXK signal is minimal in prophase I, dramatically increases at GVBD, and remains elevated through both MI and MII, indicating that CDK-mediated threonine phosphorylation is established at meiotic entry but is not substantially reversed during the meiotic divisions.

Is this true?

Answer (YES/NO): NO